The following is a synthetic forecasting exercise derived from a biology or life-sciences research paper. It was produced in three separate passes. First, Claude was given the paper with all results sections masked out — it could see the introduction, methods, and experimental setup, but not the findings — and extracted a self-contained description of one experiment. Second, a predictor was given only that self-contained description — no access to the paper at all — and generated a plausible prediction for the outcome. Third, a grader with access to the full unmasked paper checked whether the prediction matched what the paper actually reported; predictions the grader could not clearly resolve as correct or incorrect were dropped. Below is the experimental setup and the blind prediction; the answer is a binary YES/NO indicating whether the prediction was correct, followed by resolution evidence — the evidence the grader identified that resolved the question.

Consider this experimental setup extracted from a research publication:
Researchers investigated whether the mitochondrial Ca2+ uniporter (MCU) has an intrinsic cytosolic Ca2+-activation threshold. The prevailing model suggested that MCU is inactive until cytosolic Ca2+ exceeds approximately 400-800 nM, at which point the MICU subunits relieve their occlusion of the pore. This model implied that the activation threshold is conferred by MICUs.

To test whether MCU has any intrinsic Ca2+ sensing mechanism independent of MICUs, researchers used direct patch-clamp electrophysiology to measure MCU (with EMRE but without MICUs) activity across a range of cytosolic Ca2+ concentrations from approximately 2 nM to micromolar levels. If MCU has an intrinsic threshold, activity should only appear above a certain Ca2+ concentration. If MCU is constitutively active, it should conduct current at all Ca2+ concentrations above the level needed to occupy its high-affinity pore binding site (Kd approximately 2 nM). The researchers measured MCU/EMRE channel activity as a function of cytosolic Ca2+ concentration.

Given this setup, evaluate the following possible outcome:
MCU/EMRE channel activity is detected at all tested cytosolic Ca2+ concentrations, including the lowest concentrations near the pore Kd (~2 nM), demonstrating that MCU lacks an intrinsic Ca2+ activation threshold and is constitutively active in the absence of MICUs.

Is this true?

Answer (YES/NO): YES